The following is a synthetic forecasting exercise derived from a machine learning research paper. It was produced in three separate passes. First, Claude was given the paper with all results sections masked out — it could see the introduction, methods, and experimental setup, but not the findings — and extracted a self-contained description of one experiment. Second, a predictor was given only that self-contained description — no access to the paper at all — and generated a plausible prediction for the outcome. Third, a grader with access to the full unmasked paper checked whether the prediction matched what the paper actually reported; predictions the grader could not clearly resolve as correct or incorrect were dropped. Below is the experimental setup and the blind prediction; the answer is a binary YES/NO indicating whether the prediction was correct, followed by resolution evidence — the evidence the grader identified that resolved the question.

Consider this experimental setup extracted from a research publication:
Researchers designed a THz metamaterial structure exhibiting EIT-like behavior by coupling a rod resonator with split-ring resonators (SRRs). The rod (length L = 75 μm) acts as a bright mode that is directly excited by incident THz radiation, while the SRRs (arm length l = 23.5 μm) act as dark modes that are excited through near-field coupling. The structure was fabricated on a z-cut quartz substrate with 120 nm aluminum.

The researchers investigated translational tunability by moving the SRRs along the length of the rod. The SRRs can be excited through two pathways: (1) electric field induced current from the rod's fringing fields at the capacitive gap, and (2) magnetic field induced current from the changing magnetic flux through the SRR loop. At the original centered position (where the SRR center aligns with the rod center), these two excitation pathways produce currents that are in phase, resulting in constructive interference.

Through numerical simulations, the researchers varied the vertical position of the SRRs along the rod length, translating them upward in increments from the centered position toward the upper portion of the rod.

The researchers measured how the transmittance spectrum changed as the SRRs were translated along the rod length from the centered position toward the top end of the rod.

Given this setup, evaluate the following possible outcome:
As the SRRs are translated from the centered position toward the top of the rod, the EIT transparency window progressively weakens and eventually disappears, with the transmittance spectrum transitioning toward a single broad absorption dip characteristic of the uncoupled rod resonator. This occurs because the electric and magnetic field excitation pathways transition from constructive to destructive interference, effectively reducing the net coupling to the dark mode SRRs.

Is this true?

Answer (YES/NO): YES